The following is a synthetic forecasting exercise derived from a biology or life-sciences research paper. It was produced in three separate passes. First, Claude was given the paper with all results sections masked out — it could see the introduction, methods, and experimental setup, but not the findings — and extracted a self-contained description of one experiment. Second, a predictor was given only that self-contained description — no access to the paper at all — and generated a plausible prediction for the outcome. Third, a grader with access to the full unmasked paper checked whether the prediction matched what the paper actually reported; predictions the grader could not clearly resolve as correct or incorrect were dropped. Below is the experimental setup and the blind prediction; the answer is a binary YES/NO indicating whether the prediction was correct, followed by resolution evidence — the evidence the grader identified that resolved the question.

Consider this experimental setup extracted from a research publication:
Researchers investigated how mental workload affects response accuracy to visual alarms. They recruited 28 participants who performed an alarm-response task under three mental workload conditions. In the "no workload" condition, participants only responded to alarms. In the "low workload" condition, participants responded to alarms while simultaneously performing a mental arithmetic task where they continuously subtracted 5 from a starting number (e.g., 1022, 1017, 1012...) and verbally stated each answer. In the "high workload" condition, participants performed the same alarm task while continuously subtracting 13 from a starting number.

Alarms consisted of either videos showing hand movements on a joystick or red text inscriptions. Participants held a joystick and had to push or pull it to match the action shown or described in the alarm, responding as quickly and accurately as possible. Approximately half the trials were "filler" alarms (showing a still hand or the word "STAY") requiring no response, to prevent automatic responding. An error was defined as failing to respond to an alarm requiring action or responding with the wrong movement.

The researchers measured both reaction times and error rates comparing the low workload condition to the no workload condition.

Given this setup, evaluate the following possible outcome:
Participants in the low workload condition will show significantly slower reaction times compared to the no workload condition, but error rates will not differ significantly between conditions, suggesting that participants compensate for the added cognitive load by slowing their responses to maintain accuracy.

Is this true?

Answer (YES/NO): YES